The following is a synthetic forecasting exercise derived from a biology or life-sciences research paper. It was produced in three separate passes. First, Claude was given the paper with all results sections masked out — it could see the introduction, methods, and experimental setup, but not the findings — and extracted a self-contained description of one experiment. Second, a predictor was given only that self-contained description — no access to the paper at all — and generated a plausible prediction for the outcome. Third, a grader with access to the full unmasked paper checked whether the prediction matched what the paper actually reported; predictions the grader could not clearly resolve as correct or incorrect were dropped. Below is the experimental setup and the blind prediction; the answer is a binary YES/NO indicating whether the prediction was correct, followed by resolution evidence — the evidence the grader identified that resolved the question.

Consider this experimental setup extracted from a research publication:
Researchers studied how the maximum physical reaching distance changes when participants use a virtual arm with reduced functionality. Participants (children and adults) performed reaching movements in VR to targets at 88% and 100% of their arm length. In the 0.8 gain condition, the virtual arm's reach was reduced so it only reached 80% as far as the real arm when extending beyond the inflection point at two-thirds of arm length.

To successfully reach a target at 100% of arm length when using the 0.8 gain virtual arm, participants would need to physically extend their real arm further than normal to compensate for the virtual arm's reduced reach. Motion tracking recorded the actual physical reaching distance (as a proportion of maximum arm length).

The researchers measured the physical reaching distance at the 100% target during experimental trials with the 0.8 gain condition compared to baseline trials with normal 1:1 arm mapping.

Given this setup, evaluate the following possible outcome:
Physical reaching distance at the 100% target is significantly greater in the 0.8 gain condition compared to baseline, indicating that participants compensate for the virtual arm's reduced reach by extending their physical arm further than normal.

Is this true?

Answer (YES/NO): NO